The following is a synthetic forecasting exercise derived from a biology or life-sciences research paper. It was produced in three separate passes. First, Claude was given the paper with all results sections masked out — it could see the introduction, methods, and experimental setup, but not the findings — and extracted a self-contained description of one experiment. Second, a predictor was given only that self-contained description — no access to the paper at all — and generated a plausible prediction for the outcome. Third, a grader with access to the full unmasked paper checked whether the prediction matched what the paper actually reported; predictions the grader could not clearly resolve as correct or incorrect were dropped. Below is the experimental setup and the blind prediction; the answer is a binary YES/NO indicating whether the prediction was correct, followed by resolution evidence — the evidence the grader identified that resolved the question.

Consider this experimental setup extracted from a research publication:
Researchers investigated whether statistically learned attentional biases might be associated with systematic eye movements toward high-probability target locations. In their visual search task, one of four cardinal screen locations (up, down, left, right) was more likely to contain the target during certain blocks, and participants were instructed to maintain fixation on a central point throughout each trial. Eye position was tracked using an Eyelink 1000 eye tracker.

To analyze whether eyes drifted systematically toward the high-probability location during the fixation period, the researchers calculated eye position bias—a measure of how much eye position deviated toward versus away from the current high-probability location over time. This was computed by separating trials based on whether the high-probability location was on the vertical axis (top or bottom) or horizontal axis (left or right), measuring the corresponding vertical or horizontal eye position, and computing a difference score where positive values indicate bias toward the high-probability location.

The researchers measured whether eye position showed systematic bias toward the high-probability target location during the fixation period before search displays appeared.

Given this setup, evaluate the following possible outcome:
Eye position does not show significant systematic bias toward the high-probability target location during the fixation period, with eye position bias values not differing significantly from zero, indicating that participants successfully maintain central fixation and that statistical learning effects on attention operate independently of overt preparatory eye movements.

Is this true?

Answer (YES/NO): YES